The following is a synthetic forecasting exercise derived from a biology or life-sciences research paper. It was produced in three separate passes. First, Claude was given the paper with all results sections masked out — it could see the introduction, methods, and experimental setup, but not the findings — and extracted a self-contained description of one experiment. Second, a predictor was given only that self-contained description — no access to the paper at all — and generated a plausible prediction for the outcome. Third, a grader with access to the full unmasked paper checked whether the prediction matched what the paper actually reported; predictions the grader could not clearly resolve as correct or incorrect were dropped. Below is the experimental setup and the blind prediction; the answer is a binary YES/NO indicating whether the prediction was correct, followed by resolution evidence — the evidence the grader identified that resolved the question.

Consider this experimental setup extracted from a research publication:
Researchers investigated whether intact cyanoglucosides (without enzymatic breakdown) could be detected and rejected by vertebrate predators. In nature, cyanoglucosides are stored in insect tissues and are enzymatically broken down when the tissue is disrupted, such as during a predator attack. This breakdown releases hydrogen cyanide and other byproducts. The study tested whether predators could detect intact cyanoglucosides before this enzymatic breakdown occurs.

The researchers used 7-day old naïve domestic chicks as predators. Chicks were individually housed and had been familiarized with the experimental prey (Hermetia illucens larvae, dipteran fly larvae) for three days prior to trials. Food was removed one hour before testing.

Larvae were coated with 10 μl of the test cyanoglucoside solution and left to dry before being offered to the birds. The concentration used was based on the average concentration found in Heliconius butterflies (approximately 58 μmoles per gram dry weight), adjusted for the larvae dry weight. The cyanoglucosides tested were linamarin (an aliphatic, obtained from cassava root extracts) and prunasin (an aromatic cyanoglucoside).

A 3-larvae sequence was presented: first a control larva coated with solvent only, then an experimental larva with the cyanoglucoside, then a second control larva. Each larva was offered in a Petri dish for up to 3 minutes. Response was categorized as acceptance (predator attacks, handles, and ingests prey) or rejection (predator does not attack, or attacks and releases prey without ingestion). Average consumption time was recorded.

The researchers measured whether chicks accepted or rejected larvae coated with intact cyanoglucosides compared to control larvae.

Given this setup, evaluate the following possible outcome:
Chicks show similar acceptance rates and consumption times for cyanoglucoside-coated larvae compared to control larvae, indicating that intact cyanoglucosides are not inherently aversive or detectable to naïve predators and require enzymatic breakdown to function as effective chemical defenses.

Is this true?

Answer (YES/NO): YES